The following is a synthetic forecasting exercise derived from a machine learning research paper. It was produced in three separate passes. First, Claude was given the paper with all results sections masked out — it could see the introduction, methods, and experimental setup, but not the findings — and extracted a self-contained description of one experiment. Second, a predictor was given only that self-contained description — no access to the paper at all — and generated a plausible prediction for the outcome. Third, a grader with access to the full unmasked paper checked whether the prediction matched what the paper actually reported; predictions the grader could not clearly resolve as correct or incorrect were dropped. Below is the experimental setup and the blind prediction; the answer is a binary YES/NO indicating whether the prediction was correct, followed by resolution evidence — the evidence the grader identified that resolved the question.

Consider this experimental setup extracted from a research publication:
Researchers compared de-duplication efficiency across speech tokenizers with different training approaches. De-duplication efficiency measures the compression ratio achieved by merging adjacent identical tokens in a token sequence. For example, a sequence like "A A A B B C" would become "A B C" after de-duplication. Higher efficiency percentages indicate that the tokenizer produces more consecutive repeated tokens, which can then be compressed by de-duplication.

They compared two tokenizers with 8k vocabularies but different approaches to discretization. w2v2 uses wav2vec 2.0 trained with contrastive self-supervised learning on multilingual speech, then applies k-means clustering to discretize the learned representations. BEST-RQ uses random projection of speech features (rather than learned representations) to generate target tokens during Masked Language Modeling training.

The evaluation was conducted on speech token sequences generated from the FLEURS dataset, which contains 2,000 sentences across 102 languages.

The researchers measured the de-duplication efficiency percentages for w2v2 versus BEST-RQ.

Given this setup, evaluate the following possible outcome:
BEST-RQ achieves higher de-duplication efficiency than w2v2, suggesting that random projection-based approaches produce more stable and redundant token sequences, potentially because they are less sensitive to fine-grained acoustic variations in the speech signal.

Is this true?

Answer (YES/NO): YES